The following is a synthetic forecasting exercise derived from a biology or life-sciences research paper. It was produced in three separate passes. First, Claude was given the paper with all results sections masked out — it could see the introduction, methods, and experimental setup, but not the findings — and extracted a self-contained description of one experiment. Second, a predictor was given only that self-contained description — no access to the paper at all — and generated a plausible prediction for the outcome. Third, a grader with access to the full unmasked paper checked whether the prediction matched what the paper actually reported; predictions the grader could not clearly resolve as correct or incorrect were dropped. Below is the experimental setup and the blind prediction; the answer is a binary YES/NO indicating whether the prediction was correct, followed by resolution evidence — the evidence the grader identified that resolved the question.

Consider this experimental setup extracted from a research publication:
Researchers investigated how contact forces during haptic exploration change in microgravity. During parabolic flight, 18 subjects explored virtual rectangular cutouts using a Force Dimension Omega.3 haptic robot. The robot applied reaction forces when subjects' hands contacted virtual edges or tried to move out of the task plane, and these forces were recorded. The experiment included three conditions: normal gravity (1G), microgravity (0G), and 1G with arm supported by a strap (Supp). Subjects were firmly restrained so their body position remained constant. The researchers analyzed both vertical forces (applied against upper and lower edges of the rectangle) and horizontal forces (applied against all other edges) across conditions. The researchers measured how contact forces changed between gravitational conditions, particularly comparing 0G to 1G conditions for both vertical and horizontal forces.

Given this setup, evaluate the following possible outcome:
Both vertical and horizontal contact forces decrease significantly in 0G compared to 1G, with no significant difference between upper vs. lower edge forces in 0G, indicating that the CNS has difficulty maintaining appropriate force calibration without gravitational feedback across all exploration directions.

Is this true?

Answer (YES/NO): NO